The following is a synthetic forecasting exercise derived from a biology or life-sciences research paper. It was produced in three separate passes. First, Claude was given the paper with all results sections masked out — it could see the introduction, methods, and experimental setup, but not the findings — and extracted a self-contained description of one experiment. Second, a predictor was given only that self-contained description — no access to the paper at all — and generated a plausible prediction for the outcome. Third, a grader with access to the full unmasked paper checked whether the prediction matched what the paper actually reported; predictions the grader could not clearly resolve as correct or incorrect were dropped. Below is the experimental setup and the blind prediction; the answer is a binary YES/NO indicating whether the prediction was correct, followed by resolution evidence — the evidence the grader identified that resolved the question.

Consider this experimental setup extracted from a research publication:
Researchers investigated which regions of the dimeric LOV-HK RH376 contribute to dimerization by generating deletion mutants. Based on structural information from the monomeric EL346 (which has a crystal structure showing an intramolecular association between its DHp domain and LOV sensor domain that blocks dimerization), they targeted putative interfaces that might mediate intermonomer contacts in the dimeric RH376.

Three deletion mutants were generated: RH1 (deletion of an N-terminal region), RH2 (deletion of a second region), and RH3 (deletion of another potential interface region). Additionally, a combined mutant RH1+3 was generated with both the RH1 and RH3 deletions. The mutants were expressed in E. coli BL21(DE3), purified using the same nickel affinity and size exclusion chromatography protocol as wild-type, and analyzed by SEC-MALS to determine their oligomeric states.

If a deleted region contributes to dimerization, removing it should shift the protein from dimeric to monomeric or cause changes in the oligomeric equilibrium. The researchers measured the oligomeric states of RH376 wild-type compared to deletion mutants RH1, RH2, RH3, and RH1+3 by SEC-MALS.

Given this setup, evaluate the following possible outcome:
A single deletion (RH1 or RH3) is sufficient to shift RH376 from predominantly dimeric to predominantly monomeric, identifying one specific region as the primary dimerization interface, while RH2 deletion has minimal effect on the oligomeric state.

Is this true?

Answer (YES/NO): NO